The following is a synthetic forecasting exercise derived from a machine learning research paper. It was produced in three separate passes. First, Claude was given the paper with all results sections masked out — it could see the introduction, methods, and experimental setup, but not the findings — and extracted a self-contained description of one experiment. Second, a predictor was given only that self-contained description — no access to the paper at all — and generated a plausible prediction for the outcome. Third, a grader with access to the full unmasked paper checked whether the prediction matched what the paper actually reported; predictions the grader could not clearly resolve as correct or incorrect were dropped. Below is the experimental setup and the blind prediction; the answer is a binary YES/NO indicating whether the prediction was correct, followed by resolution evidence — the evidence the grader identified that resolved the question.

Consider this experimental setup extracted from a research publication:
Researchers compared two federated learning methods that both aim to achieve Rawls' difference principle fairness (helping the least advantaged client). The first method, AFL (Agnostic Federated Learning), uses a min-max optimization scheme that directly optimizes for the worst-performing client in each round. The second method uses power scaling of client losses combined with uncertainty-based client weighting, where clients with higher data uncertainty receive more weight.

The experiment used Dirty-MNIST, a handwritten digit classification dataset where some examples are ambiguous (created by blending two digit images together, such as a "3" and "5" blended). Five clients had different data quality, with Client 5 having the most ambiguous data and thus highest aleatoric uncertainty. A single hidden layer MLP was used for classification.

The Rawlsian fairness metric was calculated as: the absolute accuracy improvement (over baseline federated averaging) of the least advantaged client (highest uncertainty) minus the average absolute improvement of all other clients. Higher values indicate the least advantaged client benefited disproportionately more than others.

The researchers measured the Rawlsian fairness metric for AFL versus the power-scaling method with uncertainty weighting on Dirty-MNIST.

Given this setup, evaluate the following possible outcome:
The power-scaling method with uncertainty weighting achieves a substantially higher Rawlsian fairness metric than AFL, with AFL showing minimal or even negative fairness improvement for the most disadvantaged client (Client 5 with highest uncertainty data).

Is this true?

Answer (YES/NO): NO